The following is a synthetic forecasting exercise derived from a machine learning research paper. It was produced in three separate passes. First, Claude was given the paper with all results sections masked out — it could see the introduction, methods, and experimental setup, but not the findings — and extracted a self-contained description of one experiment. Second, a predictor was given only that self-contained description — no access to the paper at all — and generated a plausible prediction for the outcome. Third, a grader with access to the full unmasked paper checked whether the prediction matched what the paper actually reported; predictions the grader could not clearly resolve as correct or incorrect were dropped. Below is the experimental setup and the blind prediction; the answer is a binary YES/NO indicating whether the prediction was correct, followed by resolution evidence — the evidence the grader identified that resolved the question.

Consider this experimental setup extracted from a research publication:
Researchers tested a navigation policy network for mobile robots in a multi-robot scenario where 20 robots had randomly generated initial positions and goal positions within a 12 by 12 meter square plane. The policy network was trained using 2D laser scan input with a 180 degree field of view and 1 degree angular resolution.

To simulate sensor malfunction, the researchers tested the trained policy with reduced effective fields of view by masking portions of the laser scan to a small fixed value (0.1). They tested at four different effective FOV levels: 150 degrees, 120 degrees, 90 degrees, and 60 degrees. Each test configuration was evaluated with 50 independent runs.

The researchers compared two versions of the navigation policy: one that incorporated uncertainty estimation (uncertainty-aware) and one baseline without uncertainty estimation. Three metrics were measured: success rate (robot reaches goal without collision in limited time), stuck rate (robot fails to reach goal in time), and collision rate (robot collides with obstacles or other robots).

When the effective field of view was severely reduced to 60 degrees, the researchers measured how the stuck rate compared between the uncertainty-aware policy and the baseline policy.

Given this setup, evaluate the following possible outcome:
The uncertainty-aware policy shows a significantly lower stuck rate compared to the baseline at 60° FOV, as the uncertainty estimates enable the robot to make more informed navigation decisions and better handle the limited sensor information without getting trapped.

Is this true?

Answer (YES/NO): NO